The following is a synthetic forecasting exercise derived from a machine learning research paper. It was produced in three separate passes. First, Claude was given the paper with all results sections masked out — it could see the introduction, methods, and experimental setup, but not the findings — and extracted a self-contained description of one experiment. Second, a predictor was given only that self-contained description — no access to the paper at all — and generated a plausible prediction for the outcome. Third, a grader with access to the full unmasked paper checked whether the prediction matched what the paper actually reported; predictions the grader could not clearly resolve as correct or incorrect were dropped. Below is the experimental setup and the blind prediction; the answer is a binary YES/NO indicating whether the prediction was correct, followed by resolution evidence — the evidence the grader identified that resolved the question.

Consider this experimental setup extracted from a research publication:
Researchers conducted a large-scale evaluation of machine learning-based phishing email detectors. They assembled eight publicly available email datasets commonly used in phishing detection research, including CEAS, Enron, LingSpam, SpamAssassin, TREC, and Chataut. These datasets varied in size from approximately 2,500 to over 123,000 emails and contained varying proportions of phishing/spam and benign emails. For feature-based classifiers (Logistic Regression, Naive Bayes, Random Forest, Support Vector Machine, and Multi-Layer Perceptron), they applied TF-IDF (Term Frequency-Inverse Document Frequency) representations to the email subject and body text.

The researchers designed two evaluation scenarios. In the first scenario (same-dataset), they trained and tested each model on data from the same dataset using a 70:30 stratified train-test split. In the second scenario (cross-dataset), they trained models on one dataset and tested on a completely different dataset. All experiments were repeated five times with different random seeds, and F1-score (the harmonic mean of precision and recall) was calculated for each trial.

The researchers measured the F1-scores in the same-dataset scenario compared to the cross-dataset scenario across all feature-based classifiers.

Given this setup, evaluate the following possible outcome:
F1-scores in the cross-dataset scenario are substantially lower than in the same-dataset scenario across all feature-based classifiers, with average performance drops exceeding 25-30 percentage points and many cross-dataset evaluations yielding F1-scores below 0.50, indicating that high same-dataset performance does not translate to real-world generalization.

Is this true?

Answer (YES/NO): YES